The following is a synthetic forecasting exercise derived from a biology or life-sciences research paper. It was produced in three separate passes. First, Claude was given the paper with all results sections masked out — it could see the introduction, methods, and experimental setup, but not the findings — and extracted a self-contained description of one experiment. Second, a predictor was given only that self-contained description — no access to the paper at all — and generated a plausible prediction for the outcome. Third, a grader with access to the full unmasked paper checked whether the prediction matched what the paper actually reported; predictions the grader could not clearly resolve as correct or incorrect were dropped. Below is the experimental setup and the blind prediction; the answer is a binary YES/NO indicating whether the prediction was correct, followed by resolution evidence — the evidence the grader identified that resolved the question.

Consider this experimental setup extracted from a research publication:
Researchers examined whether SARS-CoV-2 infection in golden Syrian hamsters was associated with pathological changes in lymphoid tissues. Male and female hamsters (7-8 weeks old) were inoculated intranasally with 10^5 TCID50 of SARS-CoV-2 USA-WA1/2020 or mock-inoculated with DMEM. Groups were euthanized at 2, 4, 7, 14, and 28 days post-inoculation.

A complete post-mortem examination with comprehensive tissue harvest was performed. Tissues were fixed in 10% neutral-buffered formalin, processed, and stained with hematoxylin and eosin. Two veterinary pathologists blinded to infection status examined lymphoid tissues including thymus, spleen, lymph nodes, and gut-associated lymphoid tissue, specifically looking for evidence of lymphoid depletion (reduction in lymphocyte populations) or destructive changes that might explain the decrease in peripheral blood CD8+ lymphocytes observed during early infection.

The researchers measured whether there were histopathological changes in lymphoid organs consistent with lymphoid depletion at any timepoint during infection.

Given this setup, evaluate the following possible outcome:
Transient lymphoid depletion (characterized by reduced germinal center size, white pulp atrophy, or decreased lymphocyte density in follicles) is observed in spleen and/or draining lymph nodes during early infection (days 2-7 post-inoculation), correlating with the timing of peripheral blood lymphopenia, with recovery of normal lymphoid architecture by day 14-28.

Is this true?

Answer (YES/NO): NO